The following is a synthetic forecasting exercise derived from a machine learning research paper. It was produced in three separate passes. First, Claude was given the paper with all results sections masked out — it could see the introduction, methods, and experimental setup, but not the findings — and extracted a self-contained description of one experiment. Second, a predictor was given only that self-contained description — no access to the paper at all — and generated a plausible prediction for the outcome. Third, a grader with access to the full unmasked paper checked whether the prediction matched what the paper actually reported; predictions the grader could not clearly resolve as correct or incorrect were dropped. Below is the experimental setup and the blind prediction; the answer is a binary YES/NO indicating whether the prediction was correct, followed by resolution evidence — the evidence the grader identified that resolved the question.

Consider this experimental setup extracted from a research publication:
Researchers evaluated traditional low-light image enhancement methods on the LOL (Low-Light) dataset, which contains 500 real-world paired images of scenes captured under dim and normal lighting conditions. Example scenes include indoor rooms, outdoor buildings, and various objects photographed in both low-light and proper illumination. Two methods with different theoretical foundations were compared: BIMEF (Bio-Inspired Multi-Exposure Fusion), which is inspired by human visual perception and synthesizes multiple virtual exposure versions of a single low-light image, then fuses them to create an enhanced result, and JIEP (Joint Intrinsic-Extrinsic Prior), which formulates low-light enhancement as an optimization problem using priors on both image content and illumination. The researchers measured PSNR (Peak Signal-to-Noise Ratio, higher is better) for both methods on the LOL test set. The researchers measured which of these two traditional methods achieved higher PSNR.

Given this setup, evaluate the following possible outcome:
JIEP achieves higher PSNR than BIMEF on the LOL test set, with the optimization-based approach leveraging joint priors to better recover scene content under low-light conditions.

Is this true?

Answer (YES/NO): NO